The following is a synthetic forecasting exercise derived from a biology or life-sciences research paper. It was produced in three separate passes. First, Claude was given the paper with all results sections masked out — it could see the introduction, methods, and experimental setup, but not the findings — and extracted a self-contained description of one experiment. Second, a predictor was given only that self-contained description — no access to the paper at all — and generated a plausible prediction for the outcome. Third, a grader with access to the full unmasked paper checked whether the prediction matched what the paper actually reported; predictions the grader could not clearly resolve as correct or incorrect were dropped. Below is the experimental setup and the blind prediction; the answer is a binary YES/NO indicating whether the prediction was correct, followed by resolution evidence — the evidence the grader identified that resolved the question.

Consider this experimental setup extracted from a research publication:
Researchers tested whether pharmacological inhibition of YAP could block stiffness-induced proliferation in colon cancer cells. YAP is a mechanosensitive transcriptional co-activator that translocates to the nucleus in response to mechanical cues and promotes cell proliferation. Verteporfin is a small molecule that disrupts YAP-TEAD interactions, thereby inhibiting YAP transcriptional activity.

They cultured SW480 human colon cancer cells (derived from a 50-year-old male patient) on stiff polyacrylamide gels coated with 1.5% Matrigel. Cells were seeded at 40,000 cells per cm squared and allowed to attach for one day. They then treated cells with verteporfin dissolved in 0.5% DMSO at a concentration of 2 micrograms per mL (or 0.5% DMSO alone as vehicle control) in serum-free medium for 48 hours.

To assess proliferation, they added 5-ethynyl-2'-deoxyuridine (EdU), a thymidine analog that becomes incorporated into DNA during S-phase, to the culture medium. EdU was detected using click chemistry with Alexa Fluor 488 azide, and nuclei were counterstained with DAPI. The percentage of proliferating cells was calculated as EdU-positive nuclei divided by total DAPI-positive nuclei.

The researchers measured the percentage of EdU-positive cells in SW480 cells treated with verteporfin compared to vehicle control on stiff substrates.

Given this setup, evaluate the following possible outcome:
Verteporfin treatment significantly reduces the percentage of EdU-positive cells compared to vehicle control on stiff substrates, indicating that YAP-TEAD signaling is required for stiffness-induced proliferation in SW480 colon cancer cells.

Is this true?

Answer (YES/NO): YES